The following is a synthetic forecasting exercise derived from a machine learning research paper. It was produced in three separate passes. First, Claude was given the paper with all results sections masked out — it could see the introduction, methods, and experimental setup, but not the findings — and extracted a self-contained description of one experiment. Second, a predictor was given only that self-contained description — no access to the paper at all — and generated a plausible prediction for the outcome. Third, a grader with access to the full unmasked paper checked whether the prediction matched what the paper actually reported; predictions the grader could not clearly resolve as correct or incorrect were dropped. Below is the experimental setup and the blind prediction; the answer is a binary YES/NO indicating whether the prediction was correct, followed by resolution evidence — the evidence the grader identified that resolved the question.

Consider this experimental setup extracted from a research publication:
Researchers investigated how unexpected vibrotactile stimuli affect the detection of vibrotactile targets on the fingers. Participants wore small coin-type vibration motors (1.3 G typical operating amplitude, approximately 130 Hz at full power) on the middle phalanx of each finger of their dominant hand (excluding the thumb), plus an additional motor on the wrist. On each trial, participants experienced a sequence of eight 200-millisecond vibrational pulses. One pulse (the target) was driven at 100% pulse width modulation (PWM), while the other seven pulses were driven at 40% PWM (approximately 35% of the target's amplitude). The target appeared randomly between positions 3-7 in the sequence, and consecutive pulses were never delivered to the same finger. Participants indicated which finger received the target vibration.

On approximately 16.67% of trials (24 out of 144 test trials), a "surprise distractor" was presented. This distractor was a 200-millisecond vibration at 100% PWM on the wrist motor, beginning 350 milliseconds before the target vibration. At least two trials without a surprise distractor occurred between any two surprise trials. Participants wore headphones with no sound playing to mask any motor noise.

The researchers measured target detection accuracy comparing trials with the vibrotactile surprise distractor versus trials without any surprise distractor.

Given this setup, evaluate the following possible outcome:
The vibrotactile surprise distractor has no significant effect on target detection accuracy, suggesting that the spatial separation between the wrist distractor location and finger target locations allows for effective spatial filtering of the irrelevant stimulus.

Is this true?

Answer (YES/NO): NO